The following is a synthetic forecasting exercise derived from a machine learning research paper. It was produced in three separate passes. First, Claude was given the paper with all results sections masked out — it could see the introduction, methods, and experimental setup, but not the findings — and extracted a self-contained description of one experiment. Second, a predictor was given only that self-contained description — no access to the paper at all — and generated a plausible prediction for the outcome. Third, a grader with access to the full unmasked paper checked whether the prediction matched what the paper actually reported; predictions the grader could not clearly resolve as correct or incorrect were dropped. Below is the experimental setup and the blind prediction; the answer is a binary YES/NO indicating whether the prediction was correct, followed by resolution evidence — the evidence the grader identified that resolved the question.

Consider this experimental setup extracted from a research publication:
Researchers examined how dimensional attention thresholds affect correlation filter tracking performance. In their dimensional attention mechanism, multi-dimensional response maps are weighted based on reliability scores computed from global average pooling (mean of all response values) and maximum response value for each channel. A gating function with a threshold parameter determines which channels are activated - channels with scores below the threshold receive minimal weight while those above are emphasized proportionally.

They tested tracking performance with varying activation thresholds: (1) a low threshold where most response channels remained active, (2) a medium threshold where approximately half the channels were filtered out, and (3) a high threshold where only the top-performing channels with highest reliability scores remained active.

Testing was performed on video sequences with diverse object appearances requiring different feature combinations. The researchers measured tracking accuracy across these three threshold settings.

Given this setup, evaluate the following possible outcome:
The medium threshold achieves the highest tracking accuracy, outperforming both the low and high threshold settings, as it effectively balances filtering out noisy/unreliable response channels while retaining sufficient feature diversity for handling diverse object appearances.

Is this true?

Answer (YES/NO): NO